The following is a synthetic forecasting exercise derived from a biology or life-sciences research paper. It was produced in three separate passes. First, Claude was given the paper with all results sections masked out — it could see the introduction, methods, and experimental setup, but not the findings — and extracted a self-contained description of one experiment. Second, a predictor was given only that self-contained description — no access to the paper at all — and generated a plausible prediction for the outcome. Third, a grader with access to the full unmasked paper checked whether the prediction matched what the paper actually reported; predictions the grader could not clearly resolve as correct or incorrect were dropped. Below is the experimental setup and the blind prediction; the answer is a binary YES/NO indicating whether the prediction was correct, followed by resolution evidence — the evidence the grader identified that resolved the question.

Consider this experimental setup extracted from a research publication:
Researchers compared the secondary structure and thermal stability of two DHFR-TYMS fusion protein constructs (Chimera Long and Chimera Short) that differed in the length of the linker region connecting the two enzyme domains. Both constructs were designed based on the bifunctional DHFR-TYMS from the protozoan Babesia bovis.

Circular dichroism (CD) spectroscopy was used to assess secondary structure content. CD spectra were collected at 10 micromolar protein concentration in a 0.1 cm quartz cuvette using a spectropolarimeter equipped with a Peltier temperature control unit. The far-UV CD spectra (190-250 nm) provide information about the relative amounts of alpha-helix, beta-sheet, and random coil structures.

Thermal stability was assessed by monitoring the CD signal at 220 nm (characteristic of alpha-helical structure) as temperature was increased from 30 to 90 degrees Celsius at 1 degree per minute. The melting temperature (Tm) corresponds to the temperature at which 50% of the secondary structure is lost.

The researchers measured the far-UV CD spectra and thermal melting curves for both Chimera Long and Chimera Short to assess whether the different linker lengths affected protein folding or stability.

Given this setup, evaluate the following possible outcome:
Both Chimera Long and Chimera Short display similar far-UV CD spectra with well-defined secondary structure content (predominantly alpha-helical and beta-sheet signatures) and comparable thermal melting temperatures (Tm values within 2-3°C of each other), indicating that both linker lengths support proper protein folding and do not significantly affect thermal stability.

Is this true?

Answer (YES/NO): YES